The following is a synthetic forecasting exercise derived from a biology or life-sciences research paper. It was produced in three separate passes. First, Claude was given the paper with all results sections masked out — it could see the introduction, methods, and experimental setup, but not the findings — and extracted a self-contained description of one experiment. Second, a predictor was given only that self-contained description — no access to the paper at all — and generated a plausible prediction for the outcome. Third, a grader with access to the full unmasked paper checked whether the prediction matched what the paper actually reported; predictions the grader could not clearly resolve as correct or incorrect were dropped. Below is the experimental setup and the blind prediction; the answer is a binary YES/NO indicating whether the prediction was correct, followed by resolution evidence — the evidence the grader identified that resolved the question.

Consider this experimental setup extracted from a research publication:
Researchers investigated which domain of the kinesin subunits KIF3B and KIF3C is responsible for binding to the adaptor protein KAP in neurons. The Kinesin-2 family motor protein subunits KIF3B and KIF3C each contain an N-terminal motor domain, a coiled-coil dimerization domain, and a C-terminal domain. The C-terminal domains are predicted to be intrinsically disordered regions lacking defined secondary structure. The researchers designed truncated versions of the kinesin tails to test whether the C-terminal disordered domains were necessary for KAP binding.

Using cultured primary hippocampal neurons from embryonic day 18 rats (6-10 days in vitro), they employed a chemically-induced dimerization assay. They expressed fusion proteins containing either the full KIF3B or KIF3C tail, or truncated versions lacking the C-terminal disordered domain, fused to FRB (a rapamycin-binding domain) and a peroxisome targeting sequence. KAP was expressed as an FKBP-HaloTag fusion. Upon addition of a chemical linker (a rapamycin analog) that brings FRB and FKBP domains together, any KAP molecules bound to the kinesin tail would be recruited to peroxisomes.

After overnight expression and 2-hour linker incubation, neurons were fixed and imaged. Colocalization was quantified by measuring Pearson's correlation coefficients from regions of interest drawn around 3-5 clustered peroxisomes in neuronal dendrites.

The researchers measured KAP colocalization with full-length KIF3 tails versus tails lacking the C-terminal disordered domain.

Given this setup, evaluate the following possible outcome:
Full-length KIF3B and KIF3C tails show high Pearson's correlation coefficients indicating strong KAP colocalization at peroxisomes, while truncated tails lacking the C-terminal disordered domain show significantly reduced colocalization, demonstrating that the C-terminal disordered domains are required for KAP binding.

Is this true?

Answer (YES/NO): YES